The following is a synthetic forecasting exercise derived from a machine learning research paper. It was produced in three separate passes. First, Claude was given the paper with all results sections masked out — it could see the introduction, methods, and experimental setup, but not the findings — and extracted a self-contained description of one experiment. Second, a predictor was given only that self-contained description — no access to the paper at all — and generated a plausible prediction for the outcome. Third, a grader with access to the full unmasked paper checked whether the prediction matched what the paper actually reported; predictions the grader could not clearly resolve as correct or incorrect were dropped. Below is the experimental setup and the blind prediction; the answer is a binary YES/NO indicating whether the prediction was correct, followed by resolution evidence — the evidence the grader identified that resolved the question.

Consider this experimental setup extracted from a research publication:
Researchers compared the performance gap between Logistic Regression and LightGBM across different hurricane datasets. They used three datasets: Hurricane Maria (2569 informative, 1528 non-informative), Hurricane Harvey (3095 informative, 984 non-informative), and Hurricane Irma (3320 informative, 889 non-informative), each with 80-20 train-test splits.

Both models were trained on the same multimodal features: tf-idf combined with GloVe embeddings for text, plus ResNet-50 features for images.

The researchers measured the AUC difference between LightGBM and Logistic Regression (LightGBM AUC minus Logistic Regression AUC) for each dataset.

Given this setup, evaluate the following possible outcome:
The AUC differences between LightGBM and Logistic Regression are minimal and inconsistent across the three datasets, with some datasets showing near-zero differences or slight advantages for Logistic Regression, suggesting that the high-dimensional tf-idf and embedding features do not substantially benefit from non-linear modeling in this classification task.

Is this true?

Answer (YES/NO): NO